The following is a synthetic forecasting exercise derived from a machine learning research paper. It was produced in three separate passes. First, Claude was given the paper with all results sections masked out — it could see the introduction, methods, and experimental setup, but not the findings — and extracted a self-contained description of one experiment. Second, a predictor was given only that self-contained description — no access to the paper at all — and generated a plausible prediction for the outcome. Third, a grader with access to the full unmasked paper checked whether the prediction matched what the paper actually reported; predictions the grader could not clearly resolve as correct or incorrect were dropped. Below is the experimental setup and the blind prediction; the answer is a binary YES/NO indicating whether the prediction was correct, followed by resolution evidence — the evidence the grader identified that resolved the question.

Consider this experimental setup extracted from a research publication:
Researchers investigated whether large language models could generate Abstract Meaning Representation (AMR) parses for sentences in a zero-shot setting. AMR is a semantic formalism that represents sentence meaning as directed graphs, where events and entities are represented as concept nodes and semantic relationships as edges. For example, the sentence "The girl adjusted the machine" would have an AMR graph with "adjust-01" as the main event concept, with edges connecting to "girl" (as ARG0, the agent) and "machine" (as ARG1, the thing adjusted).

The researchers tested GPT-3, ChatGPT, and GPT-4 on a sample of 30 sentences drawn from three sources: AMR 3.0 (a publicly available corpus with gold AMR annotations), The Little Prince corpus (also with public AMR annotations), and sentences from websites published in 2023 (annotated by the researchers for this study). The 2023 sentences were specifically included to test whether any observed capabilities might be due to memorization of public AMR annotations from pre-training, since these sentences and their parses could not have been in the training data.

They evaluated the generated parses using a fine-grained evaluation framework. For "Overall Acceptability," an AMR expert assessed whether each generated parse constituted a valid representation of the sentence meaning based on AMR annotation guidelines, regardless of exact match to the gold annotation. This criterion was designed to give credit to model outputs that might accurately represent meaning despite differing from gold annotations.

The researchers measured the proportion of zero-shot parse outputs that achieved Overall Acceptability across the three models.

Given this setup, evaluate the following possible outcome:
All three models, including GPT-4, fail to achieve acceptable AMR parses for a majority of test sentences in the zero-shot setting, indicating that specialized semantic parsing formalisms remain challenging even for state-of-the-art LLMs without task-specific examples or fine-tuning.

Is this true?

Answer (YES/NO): YES